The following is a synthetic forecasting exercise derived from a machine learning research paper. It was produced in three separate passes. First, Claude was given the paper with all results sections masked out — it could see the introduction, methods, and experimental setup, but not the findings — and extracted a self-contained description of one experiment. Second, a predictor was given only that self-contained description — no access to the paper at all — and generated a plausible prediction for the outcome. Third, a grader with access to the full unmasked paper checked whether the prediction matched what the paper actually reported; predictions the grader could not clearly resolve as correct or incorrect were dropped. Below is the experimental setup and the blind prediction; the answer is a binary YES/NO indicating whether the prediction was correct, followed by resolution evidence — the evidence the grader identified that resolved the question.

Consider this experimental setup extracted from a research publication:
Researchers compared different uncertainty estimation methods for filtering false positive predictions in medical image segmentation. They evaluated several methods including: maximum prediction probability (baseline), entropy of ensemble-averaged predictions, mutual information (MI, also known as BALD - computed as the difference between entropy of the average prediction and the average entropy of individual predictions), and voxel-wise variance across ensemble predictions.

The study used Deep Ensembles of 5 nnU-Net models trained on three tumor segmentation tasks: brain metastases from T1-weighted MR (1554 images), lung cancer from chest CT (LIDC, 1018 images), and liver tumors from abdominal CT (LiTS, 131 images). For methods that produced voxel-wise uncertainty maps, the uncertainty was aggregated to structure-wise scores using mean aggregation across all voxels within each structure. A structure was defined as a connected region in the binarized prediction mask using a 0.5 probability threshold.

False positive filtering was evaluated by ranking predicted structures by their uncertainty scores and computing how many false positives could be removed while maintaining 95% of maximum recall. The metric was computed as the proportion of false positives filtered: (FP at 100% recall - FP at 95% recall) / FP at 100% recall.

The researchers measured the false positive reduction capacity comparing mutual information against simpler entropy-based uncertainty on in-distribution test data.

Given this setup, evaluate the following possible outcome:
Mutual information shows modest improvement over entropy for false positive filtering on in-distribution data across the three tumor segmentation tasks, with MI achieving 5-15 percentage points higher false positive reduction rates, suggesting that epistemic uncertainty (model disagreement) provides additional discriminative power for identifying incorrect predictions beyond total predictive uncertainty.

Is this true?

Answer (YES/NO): NO